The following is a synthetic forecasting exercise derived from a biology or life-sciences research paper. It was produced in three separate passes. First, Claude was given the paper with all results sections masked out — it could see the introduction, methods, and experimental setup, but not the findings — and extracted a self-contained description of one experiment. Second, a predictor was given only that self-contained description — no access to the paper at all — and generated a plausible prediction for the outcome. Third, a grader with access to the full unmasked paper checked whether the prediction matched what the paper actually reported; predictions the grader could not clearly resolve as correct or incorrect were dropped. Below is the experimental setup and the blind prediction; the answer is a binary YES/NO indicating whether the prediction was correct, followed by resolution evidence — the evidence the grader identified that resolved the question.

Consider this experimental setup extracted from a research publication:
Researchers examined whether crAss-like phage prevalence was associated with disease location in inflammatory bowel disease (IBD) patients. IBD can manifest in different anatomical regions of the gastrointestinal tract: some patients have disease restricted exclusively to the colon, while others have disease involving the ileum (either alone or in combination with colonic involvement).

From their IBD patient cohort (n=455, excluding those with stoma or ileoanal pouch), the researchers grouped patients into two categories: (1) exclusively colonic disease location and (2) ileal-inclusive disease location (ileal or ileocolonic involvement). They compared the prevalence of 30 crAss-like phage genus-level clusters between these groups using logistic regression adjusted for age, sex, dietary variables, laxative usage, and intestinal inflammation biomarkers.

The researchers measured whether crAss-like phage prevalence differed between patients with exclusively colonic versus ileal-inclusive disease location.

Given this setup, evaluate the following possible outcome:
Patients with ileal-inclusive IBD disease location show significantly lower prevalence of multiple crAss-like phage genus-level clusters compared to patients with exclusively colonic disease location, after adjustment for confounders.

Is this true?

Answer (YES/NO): NO